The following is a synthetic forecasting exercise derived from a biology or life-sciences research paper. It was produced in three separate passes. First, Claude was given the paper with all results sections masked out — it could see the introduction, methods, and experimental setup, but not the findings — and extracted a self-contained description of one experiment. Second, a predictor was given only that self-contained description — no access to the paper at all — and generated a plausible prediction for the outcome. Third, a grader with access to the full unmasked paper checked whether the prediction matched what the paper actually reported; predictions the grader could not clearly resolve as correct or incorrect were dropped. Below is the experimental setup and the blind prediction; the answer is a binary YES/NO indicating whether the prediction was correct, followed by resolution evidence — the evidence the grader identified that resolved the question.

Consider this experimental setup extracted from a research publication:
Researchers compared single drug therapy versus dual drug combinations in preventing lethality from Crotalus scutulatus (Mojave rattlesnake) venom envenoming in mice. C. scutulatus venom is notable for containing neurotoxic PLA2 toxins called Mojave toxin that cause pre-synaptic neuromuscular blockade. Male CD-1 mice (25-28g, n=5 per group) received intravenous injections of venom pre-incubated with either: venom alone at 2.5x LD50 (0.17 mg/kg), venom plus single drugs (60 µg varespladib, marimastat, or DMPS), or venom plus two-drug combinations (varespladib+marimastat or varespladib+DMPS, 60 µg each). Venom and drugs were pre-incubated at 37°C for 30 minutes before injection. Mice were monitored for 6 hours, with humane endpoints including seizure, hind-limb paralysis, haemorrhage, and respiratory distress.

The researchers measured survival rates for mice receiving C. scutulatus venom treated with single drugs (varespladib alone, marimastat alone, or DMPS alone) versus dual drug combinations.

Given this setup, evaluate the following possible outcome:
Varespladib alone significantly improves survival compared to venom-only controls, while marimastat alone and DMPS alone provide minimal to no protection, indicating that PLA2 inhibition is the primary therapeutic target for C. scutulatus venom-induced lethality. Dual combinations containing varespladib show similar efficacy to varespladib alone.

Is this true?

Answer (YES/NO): NO